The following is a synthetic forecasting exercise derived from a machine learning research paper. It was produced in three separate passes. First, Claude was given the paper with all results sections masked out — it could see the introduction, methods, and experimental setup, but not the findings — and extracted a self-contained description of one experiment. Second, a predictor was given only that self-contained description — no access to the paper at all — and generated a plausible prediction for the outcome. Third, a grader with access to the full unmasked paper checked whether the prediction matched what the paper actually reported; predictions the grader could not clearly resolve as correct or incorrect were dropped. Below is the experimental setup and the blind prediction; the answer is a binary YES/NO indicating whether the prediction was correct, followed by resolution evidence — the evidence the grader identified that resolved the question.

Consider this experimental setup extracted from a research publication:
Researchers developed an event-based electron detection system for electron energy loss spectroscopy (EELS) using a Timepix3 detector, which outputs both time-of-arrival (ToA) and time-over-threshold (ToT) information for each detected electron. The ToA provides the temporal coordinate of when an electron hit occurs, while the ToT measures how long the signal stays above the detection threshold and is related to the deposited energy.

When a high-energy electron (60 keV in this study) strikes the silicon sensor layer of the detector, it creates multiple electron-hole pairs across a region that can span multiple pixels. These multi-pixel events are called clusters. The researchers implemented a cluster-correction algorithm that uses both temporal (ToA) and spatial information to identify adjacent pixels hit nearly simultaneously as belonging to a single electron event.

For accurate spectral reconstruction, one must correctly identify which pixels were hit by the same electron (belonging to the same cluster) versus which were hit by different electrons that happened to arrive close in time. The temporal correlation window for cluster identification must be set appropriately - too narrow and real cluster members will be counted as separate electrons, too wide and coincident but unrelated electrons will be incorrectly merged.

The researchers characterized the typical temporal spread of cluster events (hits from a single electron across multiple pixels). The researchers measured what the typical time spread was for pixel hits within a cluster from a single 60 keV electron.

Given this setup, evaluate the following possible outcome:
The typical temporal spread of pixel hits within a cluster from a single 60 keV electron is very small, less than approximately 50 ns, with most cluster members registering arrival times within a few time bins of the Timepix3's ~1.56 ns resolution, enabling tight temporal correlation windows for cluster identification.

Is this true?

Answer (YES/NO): NO